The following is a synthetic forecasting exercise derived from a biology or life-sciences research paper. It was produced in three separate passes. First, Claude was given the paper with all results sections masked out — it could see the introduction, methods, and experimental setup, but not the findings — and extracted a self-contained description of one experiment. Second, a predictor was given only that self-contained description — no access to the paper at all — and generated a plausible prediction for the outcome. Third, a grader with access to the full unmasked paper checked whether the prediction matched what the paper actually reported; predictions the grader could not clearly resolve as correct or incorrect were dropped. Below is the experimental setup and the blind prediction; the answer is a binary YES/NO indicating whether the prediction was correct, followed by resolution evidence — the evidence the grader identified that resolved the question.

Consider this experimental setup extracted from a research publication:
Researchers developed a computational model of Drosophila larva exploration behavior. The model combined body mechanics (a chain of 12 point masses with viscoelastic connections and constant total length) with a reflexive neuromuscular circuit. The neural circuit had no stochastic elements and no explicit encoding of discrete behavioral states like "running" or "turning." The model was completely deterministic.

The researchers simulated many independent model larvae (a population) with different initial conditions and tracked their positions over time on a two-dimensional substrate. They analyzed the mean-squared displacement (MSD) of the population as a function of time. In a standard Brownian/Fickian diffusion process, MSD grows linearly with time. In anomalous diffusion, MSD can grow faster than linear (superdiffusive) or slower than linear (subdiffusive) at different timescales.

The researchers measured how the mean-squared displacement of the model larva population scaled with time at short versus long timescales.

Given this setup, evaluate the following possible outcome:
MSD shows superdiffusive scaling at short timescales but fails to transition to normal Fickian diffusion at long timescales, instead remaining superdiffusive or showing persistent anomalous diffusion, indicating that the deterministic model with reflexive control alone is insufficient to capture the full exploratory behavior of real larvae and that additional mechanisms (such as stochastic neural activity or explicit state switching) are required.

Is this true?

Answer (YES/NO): NO